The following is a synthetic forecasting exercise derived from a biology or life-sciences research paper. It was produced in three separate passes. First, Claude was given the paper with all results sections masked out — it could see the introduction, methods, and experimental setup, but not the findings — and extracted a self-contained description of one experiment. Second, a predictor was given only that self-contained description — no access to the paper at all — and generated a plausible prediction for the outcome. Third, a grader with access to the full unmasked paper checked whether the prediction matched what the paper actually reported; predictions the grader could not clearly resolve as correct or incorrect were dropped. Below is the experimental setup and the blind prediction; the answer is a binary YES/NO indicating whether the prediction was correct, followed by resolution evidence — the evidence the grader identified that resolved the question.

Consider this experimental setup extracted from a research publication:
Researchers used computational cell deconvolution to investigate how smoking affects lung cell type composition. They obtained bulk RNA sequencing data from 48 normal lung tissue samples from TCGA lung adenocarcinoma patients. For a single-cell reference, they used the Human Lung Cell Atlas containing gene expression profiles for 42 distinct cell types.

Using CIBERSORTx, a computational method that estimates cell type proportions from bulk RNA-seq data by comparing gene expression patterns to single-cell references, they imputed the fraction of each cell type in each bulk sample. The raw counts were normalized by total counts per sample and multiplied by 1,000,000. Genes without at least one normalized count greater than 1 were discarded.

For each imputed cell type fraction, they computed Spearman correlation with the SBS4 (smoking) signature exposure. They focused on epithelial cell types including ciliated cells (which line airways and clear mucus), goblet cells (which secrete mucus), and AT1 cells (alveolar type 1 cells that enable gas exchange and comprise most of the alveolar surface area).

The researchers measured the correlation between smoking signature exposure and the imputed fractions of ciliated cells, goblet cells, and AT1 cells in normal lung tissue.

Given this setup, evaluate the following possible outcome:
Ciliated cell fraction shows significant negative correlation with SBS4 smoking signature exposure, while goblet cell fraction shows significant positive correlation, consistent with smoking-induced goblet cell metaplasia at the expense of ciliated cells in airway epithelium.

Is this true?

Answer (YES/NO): NO